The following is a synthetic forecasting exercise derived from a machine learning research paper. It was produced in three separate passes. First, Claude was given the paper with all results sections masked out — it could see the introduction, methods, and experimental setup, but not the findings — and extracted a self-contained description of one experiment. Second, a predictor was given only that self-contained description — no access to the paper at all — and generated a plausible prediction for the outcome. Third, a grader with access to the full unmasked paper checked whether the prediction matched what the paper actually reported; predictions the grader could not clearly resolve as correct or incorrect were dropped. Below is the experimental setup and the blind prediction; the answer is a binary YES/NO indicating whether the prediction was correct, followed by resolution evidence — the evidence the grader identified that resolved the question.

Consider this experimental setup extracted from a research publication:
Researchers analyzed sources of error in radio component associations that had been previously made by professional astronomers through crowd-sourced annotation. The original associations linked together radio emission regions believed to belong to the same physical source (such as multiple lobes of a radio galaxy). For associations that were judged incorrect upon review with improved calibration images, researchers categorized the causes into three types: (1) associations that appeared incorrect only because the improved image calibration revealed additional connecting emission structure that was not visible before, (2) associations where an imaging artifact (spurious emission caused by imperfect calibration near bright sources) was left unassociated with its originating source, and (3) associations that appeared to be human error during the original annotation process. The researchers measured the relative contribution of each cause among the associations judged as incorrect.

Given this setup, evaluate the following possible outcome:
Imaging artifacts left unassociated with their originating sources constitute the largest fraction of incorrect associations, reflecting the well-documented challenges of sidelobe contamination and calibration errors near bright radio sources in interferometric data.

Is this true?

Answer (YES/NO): NO